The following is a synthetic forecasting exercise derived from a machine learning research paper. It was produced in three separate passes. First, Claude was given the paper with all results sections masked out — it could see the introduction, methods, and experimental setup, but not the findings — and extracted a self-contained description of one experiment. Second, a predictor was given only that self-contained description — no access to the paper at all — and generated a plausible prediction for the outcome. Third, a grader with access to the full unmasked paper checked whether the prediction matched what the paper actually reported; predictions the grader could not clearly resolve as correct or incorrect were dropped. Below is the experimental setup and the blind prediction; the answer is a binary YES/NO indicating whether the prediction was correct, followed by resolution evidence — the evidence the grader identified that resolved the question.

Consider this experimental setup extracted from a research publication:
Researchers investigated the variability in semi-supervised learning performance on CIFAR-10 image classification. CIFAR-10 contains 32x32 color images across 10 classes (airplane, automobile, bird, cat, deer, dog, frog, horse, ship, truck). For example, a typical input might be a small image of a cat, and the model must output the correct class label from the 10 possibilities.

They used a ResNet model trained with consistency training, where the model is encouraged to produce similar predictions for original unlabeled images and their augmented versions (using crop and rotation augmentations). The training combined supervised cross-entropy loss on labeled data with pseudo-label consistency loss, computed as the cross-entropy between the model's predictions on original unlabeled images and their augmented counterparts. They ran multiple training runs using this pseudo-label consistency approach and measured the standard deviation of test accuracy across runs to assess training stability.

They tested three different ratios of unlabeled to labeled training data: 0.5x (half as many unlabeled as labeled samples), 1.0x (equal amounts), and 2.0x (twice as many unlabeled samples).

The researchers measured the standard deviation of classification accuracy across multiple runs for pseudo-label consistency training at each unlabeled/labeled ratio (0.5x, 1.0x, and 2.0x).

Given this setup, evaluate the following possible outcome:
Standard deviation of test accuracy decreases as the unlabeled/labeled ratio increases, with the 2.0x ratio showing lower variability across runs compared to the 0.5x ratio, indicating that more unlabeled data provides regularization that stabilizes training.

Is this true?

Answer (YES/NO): NO